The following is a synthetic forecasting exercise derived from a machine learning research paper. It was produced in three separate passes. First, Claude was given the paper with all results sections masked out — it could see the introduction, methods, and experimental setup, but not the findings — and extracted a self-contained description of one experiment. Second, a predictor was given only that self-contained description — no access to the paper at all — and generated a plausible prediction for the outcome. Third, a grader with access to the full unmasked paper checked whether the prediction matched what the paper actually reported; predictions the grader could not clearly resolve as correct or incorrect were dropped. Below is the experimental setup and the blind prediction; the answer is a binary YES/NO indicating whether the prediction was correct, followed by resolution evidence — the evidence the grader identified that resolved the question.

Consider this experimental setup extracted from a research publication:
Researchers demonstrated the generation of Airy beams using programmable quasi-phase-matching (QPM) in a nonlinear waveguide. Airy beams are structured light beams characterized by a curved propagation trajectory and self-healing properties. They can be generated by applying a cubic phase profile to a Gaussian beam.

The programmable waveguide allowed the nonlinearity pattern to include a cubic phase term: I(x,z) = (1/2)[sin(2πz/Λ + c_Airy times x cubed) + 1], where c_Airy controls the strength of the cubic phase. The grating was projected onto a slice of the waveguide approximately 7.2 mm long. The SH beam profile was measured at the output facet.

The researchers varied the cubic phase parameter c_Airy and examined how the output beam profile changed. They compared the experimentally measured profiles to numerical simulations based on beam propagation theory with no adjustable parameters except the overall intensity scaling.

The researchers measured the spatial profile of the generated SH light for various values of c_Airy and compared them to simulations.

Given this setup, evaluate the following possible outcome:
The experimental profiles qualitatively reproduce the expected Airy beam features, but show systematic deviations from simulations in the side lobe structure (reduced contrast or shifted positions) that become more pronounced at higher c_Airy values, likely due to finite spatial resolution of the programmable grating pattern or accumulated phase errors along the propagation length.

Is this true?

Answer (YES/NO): NO